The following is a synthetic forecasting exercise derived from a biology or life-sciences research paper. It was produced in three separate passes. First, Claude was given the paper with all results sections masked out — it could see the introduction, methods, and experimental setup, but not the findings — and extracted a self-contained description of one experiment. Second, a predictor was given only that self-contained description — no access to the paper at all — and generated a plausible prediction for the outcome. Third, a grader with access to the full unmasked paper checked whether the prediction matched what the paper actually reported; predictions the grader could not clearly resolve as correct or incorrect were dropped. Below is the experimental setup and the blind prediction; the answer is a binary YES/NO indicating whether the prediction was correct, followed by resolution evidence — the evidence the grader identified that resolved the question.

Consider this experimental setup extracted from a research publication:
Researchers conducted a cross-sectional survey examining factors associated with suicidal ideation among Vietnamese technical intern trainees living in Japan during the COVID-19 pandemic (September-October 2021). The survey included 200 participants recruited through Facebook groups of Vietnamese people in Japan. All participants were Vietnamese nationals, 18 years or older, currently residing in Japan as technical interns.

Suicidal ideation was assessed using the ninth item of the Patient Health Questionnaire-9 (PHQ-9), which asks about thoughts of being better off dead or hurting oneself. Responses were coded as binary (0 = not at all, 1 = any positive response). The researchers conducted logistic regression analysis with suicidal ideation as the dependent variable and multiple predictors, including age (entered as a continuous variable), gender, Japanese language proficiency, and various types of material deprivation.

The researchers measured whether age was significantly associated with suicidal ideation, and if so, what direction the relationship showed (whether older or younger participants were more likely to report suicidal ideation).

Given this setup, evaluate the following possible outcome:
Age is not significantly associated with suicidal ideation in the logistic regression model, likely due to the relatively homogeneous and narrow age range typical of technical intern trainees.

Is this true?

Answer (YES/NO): NO